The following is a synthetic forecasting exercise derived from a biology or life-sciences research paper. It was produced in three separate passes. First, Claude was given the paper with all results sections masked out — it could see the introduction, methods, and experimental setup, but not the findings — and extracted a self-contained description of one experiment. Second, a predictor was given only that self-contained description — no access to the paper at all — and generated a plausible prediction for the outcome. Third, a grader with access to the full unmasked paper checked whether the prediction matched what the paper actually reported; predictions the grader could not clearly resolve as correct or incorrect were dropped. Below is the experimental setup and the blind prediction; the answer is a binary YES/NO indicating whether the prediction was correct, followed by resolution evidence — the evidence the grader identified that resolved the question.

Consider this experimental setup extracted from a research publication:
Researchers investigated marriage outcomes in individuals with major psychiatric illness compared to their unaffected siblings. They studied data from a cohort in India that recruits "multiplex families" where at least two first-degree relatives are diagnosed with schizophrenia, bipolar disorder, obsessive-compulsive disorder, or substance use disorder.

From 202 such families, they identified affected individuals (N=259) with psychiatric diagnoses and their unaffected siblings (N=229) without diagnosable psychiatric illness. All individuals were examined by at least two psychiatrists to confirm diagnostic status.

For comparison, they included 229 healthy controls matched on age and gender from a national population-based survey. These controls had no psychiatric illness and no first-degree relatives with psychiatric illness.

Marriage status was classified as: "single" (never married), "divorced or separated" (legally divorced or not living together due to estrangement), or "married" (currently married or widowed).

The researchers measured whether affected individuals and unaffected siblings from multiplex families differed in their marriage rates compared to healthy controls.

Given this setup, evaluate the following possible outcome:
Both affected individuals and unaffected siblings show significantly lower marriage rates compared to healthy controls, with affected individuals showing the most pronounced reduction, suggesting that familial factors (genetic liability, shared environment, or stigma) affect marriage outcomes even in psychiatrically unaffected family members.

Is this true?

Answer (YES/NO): YES